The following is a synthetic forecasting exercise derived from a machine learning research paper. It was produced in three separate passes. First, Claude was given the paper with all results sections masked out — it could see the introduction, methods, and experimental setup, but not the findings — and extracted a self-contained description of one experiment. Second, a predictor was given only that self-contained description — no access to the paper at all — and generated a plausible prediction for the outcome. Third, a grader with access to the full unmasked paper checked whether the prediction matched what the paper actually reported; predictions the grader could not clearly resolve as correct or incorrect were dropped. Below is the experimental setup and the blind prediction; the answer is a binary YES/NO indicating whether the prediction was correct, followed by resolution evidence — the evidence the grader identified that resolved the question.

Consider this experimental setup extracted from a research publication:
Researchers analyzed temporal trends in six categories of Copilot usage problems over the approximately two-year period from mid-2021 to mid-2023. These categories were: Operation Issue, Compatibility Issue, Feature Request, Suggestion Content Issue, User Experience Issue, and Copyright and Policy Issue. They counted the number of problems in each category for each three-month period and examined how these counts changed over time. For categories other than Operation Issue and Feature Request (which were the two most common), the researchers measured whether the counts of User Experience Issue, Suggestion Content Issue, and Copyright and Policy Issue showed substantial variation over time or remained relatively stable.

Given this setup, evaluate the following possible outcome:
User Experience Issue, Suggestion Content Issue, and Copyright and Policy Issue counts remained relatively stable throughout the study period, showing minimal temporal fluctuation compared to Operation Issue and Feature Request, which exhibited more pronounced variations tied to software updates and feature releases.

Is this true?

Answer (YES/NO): NO